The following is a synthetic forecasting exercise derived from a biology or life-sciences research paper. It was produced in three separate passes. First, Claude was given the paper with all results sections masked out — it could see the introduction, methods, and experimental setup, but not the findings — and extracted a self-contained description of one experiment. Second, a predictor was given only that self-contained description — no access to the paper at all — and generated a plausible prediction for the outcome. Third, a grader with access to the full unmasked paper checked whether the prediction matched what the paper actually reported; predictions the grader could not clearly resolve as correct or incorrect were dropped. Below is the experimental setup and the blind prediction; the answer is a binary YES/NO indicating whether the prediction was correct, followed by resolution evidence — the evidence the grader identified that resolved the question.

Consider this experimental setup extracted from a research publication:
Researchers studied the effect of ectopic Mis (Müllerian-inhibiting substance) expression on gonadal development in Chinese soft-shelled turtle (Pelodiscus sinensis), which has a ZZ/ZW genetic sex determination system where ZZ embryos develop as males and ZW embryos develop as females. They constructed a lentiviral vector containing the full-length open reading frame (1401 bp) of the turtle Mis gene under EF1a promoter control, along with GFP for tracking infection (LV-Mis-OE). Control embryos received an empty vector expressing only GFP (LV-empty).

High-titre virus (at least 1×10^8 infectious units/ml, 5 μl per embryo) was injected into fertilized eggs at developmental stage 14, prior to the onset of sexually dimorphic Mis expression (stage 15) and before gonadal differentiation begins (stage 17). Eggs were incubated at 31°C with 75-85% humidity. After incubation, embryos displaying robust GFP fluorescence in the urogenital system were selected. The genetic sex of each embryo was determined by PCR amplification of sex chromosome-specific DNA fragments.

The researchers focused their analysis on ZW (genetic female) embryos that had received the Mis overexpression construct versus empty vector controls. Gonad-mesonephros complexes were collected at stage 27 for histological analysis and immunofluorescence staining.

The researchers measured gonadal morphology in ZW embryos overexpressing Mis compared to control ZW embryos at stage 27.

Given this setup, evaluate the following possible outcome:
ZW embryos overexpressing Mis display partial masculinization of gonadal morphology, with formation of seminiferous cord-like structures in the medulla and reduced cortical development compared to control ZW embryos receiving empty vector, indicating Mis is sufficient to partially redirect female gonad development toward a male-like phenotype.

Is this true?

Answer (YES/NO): NO